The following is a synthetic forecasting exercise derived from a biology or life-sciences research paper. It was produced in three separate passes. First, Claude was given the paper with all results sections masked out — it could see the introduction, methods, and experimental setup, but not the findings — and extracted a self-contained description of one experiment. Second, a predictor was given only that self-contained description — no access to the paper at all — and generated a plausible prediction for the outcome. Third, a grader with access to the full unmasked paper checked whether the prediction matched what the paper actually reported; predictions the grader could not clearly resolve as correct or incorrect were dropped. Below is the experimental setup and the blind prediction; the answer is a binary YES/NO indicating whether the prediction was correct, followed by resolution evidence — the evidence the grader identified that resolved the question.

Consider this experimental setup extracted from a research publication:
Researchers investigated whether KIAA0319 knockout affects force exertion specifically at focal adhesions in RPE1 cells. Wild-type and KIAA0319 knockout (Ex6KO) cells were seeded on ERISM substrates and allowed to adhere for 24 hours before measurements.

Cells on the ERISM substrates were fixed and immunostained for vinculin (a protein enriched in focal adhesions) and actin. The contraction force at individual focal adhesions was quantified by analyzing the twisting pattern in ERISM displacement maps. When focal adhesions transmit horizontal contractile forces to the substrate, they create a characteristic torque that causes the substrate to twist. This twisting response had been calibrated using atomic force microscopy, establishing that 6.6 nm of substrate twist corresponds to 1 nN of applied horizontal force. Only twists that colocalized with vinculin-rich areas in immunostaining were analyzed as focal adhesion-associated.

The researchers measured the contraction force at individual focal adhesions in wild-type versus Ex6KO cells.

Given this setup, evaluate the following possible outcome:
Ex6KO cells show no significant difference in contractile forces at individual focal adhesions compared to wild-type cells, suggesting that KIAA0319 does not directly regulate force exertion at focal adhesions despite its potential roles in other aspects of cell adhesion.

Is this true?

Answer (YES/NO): NO